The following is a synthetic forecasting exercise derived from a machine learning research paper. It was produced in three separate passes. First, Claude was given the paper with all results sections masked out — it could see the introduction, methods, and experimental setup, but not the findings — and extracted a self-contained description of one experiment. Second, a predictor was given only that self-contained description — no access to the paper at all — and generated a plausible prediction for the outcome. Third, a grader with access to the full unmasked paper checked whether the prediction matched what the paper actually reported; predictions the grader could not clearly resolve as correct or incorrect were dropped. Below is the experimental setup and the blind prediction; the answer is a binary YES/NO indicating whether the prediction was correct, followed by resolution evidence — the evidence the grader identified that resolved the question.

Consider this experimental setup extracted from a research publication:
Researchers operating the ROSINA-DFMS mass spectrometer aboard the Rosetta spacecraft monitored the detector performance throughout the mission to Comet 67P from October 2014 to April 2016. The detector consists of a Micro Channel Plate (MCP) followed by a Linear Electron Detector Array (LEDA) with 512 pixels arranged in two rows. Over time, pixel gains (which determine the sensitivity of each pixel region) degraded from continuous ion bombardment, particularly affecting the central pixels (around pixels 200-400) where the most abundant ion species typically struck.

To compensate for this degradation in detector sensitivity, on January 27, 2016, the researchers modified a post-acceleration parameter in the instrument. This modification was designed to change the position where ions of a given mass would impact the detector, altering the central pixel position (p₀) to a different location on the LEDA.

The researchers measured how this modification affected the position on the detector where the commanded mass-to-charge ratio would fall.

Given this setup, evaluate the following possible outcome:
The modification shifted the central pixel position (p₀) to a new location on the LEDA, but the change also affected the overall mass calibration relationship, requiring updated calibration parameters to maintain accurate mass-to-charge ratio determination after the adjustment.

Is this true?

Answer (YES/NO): YES